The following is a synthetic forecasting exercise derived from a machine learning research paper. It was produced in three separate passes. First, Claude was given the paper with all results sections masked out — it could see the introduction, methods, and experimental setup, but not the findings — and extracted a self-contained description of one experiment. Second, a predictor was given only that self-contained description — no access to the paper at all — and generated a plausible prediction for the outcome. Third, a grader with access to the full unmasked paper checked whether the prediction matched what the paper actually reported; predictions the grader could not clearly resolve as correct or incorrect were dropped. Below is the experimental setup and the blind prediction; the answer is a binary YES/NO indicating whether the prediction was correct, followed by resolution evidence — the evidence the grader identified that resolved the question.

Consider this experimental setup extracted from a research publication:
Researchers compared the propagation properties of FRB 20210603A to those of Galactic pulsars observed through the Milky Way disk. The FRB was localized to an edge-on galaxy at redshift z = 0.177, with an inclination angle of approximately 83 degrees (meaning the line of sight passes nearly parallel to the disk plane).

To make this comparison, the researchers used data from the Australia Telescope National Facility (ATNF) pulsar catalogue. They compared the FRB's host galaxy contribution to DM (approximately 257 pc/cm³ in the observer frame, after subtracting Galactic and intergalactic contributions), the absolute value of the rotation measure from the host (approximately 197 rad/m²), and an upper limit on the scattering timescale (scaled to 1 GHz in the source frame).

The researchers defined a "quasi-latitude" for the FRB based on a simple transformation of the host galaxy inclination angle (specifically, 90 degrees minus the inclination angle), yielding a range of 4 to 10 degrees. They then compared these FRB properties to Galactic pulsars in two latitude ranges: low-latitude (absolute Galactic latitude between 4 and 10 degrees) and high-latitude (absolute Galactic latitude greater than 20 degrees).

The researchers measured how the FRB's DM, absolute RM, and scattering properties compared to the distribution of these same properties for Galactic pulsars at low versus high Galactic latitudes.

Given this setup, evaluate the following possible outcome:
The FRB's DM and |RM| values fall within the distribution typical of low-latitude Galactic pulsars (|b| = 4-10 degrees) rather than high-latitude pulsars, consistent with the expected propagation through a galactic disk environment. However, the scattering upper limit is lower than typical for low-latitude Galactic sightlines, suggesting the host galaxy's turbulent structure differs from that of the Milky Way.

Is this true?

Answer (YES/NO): NO